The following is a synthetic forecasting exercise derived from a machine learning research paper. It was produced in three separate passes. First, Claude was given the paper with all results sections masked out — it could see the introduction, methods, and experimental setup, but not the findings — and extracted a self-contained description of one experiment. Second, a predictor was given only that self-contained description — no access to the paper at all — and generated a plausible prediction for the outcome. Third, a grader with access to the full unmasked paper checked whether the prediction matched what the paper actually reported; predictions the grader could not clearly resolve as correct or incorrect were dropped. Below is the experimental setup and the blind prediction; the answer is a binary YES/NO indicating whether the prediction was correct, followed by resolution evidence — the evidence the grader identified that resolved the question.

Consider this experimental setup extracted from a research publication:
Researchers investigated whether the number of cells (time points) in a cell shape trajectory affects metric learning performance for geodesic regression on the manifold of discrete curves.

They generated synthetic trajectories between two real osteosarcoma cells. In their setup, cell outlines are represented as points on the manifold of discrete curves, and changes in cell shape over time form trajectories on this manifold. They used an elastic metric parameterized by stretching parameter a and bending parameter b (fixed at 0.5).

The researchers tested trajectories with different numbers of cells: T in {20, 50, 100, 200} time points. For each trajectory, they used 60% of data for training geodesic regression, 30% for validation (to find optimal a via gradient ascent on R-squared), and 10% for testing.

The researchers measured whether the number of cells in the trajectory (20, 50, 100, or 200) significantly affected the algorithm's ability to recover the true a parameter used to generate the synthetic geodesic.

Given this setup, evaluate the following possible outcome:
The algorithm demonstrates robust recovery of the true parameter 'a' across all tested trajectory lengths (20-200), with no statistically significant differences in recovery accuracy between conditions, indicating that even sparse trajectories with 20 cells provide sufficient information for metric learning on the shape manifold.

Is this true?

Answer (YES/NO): NO